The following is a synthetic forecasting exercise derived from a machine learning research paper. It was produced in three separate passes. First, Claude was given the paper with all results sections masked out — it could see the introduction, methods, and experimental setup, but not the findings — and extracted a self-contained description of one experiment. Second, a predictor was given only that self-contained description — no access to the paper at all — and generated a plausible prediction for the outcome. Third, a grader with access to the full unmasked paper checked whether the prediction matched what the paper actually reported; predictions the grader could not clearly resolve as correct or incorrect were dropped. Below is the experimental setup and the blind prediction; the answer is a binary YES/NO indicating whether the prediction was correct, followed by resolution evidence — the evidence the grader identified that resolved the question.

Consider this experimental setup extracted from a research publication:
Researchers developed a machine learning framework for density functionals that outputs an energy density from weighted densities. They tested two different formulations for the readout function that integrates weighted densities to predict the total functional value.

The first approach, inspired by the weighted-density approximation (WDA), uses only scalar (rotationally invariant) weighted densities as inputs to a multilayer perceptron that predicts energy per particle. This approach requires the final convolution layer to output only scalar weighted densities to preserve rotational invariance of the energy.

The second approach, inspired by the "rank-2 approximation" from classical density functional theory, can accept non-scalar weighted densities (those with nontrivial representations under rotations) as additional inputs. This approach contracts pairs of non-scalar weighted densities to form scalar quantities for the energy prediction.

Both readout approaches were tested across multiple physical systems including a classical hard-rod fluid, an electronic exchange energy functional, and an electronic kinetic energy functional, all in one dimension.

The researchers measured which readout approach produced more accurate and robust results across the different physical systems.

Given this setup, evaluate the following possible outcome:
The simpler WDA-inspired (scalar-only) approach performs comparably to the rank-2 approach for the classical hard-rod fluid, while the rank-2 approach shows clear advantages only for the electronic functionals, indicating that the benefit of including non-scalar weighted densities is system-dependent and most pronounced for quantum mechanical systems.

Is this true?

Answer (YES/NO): NO